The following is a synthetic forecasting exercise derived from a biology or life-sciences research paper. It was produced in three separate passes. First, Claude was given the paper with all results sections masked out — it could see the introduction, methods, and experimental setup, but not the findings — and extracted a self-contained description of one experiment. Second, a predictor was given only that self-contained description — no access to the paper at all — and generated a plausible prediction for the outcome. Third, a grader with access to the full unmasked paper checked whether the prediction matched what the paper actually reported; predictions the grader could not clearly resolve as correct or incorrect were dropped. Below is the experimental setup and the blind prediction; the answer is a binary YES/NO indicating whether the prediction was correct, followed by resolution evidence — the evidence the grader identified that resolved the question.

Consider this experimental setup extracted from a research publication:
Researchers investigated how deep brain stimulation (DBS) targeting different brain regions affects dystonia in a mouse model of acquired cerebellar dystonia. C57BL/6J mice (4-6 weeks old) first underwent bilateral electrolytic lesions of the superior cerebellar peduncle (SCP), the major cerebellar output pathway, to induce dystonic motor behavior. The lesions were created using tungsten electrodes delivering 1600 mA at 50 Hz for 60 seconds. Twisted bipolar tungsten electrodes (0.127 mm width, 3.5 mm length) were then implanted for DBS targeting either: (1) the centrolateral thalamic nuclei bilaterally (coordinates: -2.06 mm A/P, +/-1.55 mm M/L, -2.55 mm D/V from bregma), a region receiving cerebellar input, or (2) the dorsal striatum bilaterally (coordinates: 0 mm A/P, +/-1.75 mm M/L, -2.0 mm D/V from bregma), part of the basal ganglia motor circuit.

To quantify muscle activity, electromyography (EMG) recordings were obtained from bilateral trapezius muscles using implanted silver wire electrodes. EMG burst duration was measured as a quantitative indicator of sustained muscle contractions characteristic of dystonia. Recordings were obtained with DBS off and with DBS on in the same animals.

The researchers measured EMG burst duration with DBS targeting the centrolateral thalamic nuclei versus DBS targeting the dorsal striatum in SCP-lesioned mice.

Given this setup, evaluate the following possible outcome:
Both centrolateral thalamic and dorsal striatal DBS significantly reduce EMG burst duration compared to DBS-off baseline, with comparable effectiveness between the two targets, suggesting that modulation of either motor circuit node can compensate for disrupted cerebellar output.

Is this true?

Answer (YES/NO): NO